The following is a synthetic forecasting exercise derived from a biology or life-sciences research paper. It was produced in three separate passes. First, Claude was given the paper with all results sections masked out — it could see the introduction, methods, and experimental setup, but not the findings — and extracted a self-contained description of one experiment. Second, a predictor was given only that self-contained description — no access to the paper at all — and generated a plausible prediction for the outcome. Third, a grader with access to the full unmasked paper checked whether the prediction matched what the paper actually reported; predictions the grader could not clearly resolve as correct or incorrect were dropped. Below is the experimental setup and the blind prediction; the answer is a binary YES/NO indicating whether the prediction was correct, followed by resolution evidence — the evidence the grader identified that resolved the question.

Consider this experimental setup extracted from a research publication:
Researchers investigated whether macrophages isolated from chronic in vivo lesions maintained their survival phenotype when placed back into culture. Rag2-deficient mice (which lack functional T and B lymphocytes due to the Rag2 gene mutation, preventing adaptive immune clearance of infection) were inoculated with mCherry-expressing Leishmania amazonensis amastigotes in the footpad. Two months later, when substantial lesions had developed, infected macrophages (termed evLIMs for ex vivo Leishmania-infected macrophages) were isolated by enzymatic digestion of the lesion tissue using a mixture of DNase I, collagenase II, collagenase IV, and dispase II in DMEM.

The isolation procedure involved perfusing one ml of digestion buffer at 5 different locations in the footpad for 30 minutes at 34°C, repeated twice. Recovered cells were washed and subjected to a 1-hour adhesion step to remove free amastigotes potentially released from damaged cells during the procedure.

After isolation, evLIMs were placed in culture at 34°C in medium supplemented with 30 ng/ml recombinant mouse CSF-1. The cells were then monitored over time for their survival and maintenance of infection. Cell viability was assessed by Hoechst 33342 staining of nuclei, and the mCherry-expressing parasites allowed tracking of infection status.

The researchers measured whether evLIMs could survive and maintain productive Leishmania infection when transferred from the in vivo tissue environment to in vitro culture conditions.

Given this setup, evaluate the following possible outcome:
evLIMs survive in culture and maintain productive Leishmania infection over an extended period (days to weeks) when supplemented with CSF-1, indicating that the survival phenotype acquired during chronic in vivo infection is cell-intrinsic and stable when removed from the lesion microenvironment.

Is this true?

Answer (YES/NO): YES